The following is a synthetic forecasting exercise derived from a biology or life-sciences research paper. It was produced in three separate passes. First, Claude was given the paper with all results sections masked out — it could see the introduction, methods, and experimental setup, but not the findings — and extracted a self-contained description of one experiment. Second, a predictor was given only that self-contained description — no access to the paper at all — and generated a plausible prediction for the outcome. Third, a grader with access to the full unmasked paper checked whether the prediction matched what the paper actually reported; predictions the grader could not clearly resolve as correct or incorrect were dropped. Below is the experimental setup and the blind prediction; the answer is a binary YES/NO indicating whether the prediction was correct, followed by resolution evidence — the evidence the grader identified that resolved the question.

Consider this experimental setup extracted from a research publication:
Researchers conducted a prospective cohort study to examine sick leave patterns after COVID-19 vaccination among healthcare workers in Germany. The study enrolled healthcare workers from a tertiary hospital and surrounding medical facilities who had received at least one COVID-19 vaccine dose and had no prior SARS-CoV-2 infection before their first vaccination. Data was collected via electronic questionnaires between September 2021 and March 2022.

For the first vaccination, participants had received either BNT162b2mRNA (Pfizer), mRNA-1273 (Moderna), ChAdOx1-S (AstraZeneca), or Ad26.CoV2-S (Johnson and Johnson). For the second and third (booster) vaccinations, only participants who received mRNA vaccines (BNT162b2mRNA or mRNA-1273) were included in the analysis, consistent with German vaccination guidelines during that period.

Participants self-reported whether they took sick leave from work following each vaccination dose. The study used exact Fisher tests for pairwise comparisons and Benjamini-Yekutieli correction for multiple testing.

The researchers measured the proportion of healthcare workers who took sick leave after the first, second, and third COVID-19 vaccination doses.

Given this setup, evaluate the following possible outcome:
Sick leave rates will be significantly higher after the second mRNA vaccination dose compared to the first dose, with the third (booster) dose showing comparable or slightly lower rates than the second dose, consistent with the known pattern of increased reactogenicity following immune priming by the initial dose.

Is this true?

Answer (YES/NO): NO